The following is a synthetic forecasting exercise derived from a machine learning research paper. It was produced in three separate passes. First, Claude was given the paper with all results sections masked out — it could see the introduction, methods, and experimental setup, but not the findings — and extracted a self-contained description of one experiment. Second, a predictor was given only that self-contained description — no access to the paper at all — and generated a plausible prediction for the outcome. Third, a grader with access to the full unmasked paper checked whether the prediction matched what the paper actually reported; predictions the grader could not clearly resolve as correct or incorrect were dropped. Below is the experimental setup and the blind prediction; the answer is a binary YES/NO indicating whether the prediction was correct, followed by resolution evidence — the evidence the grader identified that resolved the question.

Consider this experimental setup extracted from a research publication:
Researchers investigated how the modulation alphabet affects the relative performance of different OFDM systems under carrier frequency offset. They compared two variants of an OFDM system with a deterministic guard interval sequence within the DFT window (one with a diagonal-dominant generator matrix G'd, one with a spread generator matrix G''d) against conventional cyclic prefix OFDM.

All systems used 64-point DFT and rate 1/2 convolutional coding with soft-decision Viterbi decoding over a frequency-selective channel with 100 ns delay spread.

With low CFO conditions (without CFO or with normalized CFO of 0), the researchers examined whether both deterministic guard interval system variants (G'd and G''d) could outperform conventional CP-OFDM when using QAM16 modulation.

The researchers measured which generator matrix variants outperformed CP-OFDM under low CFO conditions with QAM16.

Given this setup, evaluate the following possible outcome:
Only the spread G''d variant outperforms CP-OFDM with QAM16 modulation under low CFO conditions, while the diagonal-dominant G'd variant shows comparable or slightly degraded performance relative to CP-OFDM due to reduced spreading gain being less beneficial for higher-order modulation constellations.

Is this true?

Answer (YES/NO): NO